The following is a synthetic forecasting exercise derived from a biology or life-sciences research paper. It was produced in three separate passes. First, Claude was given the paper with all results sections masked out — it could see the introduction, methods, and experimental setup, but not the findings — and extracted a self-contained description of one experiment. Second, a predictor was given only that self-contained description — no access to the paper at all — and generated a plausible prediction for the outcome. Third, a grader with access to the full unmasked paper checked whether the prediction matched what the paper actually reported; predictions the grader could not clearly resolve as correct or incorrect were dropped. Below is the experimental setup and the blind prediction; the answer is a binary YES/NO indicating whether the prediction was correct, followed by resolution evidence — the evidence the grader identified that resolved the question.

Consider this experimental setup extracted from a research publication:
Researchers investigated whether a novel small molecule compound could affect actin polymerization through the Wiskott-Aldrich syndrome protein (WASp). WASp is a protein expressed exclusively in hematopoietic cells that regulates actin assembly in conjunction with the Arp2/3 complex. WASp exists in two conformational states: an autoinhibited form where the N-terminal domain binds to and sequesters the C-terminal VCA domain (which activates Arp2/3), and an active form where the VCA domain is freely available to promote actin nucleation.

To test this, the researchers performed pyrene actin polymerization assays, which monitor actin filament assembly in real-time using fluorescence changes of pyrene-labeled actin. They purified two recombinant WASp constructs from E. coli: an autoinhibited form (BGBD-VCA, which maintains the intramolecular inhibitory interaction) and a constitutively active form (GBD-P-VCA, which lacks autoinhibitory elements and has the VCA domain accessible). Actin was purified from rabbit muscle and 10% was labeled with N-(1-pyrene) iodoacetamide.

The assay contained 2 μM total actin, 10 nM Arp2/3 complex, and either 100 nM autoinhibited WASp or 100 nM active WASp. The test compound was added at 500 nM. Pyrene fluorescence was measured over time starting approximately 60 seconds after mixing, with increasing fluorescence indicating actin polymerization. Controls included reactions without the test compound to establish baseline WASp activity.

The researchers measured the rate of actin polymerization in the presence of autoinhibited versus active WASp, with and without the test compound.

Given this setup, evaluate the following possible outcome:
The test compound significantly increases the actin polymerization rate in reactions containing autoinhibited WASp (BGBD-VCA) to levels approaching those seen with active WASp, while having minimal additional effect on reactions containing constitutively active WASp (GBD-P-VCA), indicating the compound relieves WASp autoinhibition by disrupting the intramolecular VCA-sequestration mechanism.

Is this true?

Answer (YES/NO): YES